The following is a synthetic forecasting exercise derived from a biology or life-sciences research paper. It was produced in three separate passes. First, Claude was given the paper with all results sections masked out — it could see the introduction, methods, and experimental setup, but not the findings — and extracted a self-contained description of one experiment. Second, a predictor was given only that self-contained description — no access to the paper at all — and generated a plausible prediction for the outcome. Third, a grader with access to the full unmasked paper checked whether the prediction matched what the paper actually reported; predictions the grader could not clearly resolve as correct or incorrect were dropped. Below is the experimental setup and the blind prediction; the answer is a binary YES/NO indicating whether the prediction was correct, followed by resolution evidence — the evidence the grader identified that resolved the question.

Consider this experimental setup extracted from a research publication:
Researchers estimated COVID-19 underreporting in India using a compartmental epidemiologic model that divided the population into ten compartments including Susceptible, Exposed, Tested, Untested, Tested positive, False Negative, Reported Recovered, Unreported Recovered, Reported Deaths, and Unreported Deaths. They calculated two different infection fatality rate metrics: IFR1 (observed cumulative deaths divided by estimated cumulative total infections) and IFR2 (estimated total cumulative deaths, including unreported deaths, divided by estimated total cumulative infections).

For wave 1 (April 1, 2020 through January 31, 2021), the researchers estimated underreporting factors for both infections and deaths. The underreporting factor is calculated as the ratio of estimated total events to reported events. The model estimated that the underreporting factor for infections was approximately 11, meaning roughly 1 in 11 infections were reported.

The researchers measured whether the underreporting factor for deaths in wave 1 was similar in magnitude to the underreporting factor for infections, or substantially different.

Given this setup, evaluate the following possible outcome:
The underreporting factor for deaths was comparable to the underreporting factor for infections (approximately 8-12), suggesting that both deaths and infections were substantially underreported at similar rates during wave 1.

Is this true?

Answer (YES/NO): NO